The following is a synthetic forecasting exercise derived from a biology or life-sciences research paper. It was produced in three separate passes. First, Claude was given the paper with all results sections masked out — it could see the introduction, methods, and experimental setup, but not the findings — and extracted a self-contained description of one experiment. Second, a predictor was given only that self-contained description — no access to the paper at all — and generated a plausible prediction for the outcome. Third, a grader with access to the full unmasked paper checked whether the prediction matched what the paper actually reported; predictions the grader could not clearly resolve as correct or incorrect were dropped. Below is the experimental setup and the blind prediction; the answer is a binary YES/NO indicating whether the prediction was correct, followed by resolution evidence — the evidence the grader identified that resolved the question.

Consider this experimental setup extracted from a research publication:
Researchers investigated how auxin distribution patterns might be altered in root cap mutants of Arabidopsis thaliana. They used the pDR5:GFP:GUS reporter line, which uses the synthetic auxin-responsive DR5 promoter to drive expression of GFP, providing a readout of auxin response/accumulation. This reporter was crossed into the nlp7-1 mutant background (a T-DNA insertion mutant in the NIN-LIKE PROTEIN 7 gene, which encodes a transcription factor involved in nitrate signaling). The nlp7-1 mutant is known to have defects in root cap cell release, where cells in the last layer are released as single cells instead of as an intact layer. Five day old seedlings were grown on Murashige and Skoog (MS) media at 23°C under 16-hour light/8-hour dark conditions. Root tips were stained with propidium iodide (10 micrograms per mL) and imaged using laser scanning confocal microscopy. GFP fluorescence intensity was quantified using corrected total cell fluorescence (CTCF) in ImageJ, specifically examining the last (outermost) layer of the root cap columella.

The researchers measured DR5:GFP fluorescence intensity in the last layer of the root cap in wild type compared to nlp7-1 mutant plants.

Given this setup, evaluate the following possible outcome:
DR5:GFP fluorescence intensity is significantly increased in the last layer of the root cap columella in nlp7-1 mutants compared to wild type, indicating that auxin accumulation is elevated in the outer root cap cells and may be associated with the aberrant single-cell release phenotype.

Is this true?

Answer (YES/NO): YES